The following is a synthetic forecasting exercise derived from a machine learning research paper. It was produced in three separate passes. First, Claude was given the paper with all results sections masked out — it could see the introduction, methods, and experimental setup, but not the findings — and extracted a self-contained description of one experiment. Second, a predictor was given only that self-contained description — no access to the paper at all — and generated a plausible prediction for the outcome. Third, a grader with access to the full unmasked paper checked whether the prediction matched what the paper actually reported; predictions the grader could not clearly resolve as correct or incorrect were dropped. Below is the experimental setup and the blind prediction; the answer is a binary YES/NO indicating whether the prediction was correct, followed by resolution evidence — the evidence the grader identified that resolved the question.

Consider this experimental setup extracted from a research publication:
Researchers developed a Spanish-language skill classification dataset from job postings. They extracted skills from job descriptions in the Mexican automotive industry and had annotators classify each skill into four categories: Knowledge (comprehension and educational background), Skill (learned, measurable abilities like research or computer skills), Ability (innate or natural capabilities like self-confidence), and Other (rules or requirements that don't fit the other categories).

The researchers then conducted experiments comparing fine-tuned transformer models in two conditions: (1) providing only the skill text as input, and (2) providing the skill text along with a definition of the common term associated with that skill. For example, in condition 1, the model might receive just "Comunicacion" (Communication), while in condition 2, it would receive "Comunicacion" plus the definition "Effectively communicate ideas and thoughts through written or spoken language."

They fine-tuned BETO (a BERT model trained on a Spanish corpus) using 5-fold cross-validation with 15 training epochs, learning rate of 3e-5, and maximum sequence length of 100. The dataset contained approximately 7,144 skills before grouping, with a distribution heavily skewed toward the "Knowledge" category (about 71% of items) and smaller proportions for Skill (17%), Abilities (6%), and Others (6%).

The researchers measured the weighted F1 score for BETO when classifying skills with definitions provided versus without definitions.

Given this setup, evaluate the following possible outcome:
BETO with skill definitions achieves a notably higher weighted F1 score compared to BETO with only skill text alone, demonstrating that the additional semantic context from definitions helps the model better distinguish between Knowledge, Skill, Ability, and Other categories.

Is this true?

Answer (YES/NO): YES